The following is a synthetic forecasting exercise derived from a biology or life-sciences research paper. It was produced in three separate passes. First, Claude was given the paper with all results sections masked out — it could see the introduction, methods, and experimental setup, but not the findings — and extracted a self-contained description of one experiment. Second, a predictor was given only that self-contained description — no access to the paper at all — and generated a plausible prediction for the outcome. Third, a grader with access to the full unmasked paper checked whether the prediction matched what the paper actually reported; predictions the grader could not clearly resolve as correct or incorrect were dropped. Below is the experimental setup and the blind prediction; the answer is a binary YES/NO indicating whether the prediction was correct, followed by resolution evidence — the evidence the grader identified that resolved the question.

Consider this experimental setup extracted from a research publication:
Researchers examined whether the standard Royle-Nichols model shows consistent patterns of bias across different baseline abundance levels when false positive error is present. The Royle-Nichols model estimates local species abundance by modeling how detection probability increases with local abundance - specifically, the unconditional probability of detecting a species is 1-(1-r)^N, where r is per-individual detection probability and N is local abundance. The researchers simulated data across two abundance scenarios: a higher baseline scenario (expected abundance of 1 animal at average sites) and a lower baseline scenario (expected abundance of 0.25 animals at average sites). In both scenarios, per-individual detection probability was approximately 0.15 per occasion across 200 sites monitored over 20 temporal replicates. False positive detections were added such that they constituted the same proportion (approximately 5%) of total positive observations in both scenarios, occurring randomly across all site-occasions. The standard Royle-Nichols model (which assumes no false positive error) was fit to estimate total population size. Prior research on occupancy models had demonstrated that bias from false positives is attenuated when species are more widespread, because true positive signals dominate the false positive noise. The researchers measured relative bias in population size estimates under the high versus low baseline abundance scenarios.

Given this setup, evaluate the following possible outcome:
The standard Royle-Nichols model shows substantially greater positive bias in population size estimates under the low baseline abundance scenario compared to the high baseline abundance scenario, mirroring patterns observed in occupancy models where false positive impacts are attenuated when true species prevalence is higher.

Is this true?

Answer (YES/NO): NO